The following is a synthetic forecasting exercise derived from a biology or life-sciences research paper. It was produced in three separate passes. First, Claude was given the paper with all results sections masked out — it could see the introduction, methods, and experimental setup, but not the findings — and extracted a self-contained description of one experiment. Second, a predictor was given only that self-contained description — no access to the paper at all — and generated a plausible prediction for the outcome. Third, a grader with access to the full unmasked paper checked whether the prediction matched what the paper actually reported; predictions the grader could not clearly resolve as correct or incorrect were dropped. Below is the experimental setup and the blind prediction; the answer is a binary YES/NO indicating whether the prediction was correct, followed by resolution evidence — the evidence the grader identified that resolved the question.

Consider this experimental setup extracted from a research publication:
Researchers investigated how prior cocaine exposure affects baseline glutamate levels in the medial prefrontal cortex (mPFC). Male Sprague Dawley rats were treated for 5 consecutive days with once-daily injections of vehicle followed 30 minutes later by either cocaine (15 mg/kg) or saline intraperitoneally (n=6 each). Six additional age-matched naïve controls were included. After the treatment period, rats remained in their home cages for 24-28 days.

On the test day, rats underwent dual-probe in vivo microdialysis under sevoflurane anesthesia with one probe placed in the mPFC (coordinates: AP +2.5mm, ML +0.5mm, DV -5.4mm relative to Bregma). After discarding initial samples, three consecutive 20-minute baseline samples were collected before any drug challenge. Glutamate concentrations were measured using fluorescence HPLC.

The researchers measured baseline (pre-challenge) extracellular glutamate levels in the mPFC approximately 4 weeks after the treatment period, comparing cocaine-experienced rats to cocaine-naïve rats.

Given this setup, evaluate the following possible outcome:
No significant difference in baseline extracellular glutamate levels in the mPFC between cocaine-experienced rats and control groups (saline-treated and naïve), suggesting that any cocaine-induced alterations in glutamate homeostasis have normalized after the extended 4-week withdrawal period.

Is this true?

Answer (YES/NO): NO